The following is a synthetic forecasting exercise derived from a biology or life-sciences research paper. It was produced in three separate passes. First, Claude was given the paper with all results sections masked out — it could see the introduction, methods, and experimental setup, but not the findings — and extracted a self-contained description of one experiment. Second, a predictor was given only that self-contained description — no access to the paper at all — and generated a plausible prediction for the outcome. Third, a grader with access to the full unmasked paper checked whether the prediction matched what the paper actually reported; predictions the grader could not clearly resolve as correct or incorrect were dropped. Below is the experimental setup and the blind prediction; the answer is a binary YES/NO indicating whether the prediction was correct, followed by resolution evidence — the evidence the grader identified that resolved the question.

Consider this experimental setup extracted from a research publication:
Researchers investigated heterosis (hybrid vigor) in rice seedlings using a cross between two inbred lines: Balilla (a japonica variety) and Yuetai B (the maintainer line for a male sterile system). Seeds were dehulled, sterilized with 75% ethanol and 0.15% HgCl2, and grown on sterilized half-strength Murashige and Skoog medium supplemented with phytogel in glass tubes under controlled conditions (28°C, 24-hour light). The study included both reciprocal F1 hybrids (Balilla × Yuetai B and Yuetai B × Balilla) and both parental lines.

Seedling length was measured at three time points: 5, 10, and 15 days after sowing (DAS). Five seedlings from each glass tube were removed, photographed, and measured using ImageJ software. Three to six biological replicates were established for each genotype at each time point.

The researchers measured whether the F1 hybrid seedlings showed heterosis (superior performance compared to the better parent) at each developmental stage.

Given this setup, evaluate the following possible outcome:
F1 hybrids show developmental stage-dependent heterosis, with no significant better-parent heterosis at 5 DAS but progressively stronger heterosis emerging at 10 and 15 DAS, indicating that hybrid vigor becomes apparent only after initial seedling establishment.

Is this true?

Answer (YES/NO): NO